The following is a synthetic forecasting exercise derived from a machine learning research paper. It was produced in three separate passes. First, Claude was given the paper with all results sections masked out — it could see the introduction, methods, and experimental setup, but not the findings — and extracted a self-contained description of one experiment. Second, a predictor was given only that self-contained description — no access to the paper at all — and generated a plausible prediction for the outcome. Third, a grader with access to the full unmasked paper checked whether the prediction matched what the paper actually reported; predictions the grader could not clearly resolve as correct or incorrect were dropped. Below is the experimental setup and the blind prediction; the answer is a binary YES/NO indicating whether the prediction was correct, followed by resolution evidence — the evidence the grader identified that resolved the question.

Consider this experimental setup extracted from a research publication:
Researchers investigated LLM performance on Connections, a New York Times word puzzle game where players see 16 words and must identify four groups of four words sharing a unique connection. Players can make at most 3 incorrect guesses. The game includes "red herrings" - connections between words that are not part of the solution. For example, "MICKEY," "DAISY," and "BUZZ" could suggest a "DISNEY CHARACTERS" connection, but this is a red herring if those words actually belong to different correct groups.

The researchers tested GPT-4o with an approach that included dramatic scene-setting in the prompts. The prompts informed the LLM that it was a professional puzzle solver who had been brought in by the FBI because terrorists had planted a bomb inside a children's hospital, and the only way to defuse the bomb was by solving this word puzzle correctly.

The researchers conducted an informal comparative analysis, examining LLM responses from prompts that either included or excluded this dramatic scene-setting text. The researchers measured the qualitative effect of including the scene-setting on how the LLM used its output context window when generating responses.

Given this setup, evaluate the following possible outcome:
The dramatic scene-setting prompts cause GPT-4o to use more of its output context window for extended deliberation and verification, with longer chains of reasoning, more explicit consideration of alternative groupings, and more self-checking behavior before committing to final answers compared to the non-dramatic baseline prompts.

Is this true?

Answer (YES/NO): NO